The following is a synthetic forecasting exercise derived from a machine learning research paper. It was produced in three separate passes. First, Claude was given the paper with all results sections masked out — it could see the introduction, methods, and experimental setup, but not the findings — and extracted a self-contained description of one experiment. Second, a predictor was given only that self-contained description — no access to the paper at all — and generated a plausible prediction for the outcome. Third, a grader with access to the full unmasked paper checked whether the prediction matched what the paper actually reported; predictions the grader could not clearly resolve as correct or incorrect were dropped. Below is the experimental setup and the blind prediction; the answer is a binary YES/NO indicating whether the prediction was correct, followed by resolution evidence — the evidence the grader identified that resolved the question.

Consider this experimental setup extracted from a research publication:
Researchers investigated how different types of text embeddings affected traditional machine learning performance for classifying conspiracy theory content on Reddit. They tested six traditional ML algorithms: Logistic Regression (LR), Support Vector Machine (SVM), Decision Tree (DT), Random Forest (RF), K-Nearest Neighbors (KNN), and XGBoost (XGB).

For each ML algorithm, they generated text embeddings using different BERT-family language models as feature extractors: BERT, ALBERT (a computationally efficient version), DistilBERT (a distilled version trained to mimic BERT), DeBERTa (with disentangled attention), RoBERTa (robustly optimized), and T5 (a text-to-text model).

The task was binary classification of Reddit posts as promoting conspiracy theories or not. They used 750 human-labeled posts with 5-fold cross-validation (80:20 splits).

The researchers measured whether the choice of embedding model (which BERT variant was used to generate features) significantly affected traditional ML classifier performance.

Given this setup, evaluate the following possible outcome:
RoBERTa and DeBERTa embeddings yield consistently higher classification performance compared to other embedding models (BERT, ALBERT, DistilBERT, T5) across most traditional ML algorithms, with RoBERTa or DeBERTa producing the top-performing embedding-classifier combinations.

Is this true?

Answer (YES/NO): NO